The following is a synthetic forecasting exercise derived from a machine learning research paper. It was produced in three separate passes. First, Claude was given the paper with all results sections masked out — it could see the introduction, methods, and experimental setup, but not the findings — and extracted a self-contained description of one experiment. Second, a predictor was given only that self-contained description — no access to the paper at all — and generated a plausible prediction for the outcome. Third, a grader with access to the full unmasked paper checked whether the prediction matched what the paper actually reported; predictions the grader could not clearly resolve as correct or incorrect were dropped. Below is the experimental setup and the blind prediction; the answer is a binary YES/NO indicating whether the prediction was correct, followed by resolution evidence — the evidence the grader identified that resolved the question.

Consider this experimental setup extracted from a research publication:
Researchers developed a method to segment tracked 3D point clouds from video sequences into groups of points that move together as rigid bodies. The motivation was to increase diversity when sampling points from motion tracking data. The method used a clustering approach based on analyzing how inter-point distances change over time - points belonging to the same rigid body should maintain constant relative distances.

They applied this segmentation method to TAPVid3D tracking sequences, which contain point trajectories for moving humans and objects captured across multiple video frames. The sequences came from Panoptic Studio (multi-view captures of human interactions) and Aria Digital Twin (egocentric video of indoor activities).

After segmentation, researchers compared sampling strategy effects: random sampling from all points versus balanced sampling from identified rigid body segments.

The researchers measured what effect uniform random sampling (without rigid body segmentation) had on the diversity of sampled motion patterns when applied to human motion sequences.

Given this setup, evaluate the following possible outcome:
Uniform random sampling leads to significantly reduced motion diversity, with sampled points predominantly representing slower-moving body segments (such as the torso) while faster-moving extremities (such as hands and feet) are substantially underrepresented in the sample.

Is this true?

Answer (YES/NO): NO